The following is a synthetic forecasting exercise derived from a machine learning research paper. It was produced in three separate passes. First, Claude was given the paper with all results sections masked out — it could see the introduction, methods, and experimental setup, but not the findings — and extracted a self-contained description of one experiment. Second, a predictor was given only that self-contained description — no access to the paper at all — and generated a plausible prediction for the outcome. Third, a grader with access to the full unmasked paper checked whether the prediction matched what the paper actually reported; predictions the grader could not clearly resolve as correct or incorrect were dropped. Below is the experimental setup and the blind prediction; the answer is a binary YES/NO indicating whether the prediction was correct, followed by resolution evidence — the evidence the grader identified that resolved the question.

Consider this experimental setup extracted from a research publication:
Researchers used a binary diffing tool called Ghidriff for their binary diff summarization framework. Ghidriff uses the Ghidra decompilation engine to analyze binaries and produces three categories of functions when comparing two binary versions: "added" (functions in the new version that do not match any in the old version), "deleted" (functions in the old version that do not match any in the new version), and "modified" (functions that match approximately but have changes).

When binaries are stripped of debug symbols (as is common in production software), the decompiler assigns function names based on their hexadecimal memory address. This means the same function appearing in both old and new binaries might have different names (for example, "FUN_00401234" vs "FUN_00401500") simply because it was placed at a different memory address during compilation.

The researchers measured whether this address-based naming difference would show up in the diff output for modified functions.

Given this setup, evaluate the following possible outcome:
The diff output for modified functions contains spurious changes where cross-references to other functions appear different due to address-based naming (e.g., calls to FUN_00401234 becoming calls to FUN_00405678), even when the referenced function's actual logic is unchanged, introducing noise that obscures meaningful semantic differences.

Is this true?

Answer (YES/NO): NO